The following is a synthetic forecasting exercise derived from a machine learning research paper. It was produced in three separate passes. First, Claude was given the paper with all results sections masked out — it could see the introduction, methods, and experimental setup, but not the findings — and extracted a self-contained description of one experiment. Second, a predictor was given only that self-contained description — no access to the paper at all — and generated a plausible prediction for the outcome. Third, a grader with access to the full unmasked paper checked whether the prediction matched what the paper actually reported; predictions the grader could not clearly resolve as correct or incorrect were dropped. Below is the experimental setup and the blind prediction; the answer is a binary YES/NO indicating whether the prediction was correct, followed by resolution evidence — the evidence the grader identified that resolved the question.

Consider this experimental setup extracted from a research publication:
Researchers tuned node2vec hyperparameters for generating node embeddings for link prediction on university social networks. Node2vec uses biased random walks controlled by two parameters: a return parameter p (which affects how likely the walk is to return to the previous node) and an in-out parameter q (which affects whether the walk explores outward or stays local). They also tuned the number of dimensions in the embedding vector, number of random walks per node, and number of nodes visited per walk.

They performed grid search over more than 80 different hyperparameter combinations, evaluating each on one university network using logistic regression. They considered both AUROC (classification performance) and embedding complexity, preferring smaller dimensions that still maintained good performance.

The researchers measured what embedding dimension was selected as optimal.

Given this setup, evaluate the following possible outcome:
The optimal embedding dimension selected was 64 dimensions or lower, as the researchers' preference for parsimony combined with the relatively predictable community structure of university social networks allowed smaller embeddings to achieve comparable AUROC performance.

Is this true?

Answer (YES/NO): YES